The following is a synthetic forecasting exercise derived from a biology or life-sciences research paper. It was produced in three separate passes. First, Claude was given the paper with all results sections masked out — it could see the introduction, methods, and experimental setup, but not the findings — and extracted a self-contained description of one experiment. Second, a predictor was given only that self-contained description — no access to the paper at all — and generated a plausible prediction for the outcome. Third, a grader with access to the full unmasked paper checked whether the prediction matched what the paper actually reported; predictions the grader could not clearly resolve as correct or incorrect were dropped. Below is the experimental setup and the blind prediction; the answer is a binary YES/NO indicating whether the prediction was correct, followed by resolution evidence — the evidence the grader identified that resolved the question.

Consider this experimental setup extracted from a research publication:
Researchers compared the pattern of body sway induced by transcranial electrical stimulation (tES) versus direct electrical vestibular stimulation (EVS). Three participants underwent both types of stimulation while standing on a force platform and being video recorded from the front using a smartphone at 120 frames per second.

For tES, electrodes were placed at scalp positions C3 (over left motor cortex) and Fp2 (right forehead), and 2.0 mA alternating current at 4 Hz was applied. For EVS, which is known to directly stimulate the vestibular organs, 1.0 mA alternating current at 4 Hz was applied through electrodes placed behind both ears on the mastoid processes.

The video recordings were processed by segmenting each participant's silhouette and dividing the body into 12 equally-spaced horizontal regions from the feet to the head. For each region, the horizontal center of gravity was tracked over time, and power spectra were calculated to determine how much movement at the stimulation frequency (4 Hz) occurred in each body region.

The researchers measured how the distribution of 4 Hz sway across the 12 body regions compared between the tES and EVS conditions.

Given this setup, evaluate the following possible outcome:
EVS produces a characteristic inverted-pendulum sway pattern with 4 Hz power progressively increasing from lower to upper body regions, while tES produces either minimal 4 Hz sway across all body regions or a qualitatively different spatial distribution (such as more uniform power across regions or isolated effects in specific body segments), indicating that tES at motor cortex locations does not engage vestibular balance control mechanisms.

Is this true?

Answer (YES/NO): NO